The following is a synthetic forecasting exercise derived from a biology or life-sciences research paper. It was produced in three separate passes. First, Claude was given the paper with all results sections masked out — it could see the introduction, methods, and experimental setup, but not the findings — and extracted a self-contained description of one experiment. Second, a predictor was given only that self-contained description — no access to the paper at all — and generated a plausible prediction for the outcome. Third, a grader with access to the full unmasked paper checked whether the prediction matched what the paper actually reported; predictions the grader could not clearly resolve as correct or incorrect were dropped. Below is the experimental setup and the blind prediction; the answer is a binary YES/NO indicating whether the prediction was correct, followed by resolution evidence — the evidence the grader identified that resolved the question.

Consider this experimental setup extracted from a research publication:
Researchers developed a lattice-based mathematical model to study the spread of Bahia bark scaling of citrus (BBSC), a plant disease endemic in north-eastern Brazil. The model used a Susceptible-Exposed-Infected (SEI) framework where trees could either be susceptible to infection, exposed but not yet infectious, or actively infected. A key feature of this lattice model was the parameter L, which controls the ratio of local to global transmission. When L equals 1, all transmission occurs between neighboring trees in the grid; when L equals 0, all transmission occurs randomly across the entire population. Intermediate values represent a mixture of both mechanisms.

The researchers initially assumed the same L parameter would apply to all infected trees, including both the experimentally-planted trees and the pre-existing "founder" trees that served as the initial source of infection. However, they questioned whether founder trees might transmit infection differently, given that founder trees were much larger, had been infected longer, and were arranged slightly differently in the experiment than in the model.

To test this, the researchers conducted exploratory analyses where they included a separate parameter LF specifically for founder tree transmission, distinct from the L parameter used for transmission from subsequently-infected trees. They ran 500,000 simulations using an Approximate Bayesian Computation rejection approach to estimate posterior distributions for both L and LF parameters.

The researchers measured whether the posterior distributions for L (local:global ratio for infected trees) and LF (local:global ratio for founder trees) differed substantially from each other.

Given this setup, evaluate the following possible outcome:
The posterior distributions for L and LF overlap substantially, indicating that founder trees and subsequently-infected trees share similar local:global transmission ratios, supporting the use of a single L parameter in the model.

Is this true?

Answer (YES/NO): YES